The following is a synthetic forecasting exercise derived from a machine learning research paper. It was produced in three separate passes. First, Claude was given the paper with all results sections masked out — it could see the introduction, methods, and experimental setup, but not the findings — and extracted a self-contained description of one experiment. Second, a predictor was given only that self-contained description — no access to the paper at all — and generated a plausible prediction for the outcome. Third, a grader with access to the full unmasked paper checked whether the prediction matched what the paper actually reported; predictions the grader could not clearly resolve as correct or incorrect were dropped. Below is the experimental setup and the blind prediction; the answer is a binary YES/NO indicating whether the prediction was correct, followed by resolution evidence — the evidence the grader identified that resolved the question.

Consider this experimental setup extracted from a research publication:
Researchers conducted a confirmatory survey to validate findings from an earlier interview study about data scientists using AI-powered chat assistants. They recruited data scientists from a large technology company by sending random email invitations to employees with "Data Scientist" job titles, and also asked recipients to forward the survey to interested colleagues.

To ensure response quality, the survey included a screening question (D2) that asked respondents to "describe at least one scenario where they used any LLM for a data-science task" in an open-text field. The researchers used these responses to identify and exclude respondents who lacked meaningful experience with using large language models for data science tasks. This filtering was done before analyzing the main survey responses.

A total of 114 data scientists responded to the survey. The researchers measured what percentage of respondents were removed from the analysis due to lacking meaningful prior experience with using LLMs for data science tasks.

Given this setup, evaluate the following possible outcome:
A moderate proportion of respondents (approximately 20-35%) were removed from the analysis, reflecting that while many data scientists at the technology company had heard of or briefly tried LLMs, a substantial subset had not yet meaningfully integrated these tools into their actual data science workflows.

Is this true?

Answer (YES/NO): NO